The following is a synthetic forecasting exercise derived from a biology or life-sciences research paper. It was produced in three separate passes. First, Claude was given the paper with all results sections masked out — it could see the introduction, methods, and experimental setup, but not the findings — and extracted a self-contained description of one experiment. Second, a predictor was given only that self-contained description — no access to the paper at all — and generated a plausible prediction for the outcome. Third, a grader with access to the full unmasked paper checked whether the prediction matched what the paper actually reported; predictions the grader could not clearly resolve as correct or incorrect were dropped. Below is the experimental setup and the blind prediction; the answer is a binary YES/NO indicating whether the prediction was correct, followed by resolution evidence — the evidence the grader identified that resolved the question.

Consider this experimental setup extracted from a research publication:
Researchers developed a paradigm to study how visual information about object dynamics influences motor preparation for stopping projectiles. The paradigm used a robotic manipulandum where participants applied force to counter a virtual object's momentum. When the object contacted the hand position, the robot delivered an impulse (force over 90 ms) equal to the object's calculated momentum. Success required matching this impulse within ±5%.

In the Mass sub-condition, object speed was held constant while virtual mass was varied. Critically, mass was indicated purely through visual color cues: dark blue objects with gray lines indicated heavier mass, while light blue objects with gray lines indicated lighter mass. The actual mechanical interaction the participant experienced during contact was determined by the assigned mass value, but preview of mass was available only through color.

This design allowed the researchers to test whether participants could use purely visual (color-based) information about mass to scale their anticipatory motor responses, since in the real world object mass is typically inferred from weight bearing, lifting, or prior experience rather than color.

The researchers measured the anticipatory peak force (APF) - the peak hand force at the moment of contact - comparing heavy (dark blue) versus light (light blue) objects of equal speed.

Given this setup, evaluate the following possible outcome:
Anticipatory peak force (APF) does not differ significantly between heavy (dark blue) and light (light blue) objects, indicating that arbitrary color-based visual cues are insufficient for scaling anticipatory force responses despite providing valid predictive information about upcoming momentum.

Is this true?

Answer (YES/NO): NO